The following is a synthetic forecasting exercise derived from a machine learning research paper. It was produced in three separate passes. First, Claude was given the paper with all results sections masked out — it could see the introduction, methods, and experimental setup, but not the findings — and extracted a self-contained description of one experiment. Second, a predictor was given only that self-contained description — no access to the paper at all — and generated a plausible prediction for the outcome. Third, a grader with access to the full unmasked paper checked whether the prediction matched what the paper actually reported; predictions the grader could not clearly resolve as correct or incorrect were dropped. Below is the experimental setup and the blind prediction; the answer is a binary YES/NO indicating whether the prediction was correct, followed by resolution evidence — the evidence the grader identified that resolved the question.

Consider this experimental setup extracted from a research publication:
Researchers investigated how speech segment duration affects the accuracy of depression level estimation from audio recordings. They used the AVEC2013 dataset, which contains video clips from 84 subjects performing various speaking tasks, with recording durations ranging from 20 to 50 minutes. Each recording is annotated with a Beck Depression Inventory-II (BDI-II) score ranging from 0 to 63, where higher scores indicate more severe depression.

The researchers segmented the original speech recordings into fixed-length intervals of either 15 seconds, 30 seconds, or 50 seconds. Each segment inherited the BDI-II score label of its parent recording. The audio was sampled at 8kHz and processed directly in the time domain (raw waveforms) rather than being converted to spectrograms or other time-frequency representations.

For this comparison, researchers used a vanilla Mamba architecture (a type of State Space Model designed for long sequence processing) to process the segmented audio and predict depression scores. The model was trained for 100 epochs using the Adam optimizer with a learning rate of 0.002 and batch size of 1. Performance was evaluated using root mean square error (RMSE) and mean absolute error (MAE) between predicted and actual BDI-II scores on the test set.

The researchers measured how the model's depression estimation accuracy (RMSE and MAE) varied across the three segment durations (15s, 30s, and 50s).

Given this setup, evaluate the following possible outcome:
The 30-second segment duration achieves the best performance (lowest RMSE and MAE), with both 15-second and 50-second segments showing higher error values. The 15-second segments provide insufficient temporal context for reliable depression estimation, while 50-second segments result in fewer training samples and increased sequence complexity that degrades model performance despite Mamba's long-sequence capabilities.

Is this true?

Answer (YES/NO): NO